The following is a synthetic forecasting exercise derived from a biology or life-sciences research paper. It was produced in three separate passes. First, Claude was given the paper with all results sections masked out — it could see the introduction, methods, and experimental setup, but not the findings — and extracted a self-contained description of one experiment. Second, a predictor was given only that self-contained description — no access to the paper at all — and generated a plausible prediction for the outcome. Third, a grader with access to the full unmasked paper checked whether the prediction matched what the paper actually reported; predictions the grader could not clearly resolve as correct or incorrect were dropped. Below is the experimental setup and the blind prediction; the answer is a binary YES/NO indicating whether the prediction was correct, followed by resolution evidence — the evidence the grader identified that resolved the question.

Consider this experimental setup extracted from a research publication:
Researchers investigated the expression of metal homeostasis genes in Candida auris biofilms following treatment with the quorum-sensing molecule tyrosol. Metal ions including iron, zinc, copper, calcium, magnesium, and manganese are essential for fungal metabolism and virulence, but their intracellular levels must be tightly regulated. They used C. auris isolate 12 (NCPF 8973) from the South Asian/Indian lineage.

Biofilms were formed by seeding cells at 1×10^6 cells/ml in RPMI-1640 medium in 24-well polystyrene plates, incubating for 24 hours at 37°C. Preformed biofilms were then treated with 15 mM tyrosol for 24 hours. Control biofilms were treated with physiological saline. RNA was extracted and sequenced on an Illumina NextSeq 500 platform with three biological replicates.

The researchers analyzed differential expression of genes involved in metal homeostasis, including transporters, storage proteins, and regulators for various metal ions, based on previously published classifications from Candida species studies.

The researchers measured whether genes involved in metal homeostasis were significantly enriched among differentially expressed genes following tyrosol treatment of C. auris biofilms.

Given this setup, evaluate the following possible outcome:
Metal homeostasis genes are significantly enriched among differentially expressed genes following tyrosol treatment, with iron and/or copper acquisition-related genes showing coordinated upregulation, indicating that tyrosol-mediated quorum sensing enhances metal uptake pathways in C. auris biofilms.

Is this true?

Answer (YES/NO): NO